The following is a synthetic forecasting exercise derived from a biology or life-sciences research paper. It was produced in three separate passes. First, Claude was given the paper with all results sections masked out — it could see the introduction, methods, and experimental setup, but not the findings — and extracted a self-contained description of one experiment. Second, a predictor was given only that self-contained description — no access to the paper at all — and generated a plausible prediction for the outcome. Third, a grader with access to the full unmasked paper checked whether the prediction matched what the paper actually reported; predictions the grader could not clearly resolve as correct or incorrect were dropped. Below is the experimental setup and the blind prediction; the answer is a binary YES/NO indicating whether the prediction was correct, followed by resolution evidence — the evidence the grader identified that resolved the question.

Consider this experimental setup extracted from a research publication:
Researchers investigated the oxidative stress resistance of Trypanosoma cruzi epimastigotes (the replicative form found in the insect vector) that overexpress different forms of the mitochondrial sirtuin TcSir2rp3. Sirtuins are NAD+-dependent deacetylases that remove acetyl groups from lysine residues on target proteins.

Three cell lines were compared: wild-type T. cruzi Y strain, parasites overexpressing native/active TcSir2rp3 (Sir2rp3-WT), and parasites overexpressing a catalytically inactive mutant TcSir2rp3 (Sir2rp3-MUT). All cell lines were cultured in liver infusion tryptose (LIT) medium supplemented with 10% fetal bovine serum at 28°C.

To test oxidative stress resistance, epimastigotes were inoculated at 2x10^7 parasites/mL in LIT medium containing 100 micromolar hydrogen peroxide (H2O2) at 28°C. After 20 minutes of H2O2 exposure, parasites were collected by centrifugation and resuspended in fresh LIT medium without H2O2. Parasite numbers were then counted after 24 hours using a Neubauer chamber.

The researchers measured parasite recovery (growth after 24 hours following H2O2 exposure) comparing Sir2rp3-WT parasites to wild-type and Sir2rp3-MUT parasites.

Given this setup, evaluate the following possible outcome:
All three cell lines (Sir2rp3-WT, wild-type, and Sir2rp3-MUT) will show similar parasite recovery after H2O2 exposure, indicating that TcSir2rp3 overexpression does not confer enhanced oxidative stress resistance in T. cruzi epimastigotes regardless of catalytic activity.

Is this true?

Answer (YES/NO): NO